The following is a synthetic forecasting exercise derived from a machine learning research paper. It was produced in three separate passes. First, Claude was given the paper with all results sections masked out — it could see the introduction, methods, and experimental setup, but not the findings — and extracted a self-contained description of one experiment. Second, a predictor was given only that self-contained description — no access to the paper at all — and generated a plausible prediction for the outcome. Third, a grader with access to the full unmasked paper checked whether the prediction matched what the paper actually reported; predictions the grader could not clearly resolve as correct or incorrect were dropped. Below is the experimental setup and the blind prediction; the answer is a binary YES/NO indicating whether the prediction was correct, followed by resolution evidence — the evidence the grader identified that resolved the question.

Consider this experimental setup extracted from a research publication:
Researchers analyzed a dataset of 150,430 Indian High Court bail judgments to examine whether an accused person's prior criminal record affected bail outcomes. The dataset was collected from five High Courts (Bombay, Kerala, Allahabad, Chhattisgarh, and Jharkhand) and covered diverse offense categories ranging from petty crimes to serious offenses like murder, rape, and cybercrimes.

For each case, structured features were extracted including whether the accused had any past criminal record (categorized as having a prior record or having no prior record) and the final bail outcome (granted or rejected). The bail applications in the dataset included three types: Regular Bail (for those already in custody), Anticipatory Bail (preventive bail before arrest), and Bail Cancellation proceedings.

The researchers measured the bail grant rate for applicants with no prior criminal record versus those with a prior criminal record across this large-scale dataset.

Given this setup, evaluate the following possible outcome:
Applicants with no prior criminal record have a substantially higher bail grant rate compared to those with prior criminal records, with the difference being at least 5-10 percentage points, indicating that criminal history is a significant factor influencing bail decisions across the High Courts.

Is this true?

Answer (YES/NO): YES